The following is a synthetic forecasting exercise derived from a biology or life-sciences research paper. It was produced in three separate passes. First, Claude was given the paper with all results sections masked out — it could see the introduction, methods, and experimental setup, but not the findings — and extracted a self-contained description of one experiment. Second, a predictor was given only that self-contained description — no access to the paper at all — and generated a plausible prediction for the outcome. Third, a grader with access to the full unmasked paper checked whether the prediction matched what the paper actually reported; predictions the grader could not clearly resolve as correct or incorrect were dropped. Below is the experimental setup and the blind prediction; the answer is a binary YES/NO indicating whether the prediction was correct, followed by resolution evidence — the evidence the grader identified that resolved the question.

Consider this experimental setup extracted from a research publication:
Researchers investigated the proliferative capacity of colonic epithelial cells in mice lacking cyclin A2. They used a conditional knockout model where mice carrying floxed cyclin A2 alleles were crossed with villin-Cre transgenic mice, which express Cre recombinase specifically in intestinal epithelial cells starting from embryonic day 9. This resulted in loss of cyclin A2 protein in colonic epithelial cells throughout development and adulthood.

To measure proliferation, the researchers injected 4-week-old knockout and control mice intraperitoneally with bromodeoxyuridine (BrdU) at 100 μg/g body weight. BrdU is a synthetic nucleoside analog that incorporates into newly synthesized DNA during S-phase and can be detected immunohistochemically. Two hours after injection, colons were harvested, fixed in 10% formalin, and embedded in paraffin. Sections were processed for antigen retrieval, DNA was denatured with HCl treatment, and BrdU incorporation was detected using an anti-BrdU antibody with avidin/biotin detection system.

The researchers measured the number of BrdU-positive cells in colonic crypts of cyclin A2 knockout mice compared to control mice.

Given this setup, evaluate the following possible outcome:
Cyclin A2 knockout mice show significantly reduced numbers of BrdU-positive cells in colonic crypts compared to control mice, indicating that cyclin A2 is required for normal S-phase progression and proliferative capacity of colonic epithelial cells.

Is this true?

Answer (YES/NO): NO